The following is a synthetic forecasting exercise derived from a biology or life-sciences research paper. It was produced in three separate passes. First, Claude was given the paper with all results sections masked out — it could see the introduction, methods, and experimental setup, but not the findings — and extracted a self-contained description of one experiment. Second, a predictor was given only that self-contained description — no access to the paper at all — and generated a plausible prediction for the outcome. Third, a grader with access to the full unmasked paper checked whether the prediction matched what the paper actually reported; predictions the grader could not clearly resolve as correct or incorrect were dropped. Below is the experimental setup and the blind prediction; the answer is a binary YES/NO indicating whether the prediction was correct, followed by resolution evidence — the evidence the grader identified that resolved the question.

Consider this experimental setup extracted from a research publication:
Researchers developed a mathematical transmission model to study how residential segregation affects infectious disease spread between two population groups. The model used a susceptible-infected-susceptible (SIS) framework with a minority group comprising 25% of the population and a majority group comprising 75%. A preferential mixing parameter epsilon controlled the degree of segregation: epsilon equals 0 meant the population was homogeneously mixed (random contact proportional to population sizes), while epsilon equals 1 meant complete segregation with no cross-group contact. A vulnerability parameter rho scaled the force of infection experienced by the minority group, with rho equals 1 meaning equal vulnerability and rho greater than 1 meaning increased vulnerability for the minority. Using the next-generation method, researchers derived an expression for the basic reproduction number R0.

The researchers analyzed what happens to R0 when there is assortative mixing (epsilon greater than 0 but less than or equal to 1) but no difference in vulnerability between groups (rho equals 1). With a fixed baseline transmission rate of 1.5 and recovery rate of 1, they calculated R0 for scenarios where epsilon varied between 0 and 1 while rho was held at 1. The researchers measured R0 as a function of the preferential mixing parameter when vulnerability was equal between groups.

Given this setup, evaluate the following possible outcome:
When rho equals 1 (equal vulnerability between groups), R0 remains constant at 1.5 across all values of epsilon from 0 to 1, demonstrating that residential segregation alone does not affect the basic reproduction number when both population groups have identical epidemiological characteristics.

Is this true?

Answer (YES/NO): YES